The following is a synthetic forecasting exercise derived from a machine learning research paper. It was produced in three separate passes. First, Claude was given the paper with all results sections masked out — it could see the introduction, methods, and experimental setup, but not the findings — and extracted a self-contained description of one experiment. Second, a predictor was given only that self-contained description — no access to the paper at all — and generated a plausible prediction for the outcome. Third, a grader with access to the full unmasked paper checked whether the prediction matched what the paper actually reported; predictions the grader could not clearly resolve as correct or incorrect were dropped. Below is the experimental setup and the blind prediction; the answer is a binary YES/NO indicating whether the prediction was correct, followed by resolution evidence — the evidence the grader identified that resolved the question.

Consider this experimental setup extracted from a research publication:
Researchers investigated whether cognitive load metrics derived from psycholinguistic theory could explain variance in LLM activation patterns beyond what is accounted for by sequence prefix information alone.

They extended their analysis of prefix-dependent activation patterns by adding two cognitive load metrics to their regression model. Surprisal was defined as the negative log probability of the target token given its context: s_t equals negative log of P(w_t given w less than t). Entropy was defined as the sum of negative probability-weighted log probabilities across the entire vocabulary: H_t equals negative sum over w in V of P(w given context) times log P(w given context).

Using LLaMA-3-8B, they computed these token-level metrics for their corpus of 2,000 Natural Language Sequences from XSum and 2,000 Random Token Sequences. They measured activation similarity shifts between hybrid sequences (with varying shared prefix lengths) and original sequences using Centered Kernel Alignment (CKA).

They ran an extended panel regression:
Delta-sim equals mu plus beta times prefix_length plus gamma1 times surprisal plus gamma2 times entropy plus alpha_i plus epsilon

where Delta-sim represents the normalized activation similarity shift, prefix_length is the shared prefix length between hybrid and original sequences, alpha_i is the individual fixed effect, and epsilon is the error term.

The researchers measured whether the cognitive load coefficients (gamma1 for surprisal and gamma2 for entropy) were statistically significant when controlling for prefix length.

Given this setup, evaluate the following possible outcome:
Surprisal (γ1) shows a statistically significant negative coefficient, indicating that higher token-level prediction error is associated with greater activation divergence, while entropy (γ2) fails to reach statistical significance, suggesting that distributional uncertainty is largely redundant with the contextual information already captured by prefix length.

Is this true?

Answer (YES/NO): NO